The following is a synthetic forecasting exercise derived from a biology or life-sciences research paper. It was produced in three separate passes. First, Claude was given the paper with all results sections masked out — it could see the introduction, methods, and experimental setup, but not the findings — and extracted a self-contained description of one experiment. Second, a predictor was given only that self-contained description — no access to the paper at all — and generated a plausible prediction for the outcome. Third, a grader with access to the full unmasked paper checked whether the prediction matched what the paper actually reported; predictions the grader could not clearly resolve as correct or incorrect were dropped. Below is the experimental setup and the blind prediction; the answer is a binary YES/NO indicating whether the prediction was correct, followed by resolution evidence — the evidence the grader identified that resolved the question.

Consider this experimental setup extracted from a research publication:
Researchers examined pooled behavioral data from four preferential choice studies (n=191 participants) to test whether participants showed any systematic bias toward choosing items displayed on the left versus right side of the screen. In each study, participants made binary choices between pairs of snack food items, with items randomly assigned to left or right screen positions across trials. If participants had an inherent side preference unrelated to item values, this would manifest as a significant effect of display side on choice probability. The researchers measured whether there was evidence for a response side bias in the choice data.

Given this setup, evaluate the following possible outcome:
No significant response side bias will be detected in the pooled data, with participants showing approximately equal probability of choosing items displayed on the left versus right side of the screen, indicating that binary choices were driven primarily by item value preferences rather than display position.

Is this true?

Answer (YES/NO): YES